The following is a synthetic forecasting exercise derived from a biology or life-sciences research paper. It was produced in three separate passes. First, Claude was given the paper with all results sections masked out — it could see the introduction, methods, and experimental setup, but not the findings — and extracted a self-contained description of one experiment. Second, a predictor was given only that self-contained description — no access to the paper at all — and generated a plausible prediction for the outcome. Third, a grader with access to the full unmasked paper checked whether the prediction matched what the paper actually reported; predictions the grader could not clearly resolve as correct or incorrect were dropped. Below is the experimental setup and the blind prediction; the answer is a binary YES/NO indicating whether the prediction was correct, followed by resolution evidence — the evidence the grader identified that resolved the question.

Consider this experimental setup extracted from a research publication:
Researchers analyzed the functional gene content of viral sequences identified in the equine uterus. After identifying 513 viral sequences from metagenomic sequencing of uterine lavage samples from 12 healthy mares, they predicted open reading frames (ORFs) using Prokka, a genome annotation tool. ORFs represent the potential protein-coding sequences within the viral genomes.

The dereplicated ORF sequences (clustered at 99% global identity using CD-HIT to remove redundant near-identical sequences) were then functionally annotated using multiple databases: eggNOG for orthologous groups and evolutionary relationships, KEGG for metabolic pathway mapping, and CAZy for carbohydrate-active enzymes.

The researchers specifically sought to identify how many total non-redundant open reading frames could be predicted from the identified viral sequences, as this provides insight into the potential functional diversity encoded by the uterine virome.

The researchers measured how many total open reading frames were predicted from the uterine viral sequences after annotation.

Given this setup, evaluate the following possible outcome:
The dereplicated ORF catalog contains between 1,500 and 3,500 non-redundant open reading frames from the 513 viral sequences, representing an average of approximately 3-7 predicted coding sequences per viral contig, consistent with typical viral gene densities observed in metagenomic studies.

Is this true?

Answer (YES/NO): NO